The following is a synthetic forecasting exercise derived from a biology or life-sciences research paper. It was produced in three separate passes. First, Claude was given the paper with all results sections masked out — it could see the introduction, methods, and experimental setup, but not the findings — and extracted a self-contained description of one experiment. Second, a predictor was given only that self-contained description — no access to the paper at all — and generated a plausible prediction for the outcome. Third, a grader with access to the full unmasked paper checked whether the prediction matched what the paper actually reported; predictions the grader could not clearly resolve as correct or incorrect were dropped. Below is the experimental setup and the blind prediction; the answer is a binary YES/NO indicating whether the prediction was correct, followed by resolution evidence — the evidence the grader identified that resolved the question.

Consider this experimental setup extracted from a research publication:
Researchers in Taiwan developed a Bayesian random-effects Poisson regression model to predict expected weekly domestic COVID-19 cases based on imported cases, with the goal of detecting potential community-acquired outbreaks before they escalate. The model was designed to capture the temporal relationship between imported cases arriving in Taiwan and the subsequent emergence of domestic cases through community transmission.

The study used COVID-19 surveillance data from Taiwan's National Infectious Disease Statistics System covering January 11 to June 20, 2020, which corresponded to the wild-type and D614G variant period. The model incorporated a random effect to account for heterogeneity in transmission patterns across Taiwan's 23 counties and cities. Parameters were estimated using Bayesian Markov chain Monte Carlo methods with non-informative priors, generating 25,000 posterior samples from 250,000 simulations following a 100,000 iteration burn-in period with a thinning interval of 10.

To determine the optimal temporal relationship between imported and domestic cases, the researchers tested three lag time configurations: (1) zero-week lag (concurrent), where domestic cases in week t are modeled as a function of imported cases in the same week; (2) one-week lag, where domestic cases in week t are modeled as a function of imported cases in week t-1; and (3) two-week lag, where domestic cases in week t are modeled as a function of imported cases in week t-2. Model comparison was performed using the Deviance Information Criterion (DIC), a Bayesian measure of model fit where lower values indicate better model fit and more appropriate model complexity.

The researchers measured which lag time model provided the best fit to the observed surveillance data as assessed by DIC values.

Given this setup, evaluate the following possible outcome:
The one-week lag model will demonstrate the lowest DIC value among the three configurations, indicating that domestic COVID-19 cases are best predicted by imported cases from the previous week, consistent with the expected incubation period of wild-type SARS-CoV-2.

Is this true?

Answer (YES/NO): YES